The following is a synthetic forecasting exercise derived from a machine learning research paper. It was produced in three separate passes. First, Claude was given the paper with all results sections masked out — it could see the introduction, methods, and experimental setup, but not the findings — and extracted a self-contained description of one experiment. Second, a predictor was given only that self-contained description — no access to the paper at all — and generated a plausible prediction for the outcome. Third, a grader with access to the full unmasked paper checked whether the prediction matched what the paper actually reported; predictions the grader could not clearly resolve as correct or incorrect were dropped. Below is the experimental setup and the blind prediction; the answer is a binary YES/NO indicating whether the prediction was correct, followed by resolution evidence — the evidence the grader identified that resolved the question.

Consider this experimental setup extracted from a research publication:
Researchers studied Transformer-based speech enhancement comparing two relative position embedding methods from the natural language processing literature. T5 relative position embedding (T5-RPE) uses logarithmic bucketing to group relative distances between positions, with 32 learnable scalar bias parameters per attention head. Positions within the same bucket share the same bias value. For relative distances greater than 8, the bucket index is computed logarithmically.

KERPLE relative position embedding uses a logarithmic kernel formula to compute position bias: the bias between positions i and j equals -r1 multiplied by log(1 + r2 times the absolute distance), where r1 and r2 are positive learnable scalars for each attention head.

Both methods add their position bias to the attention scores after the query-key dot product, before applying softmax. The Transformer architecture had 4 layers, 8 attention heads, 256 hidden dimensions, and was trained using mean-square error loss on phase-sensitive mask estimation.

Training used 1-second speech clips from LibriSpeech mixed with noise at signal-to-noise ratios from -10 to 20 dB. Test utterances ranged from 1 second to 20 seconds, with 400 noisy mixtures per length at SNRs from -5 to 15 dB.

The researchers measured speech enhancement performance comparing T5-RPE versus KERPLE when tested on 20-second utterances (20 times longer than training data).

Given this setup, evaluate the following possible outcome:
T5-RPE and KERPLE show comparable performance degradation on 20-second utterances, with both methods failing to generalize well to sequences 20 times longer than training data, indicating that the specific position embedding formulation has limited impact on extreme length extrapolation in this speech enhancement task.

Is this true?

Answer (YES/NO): NO